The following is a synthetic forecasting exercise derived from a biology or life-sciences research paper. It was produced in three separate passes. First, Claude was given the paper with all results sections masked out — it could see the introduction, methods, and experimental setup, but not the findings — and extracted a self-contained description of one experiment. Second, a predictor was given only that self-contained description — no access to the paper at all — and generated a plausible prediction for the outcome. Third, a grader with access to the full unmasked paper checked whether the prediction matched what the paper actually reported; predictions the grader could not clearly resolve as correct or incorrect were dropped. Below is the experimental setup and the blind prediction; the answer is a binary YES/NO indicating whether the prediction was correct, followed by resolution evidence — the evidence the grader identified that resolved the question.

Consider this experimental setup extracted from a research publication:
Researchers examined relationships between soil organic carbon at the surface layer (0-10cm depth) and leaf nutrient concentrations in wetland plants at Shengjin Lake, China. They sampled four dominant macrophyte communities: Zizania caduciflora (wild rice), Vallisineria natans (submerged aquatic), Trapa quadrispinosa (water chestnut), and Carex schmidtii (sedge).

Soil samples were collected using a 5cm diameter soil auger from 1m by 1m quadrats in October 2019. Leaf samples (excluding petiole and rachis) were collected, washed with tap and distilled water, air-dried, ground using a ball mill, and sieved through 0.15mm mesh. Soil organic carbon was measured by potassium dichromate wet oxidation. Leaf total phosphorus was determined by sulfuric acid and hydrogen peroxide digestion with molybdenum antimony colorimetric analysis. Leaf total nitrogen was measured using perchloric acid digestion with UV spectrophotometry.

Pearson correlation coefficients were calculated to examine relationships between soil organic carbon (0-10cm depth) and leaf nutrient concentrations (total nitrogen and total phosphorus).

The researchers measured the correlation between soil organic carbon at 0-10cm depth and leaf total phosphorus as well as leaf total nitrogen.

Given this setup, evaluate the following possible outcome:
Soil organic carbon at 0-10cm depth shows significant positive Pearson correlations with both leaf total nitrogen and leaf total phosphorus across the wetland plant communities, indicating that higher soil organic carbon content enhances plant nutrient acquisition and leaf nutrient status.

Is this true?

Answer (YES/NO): YES